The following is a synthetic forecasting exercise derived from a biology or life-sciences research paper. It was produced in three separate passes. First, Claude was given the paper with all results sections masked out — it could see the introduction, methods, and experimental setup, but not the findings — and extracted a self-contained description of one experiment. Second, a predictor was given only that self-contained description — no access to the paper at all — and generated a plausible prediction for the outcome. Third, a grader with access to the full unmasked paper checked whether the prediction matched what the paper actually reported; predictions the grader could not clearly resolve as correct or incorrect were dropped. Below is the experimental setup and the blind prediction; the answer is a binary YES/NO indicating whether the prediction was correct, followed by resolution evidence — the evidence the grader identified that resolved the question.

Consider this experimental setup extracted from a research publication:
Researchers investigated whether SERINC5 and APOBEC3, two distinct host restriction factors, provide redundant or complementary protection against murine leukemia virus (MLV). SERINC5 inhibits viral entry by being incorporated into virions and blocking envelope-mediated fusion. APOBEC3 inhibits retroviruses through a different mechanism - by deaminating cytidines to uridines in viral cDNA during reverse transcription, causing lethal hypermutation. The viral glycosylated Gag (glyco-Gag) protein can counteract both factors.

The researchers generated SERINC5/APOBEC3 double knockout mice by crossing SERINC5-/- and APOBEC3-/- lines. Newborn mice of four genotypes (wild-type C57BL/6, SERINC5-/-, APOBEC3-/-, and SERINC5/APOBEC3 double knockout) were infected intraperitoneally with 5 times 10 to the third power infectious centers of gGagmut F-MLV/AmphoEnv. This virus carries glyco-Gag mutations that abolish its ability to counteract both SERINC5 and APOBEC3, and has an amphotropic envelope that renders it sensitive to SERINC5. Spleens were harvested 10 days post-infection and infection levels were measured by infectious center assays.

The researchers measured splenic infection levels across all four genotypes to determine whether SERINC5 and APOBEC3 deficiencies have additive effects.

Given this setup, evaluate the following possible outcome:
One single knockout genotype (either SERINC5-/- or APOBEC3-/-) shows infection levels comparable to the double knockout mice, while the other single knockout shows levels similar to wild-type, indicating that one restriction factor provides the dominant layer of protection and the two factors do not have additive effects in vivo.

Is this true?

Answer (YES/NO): NO